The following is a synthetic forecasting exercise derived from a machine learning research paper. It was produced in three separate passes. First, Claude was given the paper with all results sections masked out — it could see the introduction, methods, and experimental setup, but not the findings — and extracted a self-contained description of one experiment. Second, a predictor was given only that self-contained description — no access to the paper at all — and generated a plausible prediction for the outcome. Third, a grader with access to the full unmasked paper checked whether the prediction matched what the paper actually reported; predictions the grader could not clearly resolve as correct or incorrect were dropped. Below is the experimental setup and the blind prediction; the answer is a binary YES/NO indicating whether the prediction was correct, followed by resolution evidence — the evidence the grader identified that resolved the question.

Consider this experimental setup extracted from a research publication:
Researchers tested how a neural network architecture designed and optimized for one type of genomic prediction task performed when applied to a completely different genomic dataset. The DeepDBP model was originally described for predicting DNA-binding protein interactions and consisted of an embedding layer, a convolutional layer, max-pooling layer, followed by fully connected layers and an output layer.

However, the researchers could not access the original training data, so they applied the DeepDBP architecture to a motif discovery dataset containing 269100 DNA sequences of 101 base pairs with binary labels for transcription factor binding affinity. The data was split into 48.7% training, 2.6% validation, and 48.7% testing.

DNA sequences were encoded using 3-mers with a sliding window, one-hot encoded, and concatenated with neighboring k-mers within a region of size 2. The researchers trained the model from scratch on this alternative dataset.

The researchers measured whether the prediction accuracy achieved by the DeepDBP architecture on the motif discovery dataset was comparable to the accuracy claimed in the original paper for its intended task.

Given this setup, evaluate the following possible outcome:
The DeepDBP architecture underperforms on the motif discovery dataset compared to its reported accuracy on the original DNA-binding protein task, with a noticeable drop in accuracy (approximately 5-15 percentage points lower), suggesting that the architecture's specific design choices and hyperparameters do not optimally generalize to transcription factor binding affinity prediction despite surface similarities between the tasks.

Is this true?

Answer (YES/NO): NO